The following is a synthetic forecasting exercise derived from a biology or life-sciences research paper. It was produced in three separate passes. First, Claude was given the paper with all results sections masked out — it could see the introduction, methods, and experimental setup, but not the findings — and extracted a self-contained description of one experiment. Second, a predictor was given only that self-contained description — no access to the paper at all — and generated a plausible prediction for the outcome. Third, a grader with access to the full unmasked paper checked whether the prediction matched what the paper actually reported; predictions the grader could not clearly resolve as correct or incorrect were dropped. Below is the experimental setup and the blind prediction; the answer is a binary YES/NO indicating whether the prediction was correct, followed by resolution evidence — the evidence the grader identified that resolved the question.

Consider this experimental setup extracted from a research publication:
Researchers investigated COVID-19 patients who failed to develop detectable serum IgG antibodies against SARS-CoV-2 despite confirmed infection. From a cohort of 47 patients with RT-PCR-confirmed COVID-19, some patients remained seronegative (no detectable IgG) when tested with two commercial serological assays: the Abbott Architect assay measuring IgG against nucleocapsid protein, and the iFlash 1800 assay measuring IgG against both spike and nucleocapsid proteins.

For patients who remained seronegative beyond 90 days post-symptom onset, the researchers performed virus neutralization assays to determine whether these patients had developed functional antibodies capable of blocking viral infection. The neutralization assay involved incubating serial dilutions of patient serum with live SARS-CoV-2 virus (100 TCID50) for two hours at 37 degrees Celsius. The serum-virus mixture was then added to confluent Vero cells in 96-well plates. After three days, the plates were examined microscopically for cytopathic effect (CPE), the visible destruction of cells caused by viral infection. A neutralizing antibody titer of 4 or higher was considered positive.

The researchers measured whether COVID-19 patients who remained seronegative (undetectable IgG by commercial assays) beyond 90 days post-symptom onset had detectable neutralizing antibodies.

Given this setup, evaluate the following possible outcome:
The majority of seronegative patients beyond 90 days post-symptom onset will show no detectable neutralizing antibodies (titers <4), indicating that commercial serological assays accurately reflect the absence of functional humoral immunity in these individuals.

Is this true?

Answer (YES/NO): NO